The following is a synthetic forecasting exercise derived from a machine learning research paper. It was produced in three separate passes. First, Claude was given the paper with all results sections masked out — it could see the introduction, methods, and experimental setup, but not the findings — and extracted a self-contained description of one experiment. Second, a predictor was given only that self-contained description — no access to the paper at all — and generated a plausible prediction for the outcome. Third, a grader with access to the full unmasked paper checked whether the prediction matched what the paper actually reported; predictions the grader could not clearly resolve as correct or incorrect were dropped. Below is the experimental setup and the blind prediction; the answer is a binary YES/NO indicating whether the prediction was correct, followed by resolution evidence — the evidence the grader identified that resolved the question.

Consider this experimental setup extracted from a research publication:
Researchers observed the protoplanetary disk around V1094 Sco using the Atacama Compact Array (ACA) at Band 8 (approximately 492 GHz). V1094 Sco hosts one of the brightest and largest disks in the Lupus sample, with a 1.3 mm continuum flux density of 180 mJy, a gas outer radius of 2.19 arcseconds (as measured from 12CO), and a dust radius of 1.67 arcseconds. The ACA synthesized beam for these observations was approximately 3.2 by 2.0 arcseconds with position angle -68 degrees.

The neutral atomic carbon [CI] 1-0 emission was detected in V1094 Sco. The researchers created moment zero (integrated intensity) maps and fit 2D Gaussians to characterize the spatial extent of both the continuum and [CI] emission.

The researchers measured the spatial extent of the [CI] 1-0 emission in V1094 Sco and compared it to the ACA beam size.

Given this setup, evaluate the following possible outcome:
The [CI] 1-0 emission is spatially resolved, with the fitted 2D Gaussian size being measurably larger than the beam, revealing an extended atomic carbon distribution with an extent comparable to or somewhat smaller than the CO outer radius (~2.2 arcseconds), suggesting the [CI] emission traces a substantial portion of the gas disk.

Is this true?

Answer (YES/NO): NO